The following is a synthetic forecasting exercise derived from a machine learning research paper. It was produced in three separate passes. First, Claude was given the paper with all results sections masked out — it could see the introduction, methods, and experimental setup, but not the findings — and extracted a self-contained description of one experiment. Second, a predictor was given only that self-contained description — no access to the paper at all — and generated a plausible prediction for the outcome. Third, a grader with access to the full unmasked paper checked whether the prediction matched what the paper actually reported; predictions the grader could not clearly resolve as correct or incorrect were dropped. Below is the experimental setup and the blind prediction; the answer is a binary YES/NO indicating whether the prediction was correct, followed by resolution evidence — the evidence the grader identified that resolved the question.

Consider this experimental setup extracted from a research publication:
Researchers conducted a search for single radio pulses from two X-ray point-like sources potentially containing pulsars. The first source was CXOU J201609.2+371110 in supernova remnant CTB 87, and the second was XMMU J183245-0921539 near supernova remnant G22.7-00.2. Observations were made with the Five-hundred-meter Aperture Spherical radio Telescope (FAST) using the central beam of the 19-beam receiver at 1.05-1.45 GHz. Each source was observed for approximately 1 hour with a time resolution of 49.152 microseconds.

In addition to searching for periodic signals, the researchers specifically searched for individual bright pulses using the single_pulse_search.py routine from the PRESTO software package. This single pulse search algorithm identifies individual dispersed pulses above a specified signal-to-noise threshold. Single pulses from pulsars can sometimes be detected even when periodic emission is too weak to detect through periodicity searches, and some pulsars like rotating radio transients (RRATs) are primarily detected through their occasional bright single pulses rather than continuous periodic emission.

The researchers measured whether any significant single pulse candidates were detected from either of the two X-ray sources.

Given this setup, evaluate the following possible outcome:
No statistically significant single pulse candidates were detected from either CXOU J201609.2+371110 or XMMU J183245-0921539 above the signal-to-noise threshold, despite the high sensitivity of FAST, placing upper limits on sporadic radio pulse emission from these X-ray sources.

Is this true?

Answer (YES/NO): YES